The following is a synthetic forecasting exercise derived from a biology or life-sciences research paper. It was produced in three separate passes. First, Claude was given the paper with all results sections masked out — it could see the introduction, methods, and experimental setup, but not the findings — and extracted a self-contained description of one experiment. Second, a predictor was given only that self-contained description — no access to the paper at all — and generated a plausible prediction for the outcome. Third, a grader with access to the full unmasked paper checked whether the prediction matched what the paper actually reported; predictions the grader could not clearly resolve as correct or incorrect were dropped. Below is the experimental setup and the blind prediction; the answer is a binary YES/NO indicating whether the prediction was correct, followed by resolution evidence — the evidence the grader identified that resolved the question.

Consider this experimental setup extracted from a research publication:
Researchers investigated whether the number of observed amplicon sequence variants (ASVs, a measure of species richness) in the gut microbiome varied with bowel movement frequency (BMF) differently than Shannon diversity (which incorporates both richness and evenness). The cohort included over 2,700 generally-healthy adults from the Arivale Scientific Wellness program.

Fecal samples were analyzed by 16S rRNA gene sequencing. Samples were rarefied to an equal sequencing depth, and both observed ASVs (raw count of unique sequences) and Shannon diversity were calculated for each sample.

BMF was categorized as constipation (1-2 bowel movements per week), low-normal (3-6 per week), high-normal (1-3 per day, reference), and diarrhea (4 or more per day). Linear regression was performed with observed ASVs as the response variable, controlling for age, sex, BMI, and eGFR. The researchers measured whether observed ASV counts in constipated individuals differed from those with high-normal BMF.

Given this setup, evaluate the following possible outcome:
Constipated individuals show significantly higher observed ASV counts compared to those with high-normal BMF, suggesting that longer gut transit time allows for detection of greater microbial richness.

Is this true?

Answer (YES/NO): YES